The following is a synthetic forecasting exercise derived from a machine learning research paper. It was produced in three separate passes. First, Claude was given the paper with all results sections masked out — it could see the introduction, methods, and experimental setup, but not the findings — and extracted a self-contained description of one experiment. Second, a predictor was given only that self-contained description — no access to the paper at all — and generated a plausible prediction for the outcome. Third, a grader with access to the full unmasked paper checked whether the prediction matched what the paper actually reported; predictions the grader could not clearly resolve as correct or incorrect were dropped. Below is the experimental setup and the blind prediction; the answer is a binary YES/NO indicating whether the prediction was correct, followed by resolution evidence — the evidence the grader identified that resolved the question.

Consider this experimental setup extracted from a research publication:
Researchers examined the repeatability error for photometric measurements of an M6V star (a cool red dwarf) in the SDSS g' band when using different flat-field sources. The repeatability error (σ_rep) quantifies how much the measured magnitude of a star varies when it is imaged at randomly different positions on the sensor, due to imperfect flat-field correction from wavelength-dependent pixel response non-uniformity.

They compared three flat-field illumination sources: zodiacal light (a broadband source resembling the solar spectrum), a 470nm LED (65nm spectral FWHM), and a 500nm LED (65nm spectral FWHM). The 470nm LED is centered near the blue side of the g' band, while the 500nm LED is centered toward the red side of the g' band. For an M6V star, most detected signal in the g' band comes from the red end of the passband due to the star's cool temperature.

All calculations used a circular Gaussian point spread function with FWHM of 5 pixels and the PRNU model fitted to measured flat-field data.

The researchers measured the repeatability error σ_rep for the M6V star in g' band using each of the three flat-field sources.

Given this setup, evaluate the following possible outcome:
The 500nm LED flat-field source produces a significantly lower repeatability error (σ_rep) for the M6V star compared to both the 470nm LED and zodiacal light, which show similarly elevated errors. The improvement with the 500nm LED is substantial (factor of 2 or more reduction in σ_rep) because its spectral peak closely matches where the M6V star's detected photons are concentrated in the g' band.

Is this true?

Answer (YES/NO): YES